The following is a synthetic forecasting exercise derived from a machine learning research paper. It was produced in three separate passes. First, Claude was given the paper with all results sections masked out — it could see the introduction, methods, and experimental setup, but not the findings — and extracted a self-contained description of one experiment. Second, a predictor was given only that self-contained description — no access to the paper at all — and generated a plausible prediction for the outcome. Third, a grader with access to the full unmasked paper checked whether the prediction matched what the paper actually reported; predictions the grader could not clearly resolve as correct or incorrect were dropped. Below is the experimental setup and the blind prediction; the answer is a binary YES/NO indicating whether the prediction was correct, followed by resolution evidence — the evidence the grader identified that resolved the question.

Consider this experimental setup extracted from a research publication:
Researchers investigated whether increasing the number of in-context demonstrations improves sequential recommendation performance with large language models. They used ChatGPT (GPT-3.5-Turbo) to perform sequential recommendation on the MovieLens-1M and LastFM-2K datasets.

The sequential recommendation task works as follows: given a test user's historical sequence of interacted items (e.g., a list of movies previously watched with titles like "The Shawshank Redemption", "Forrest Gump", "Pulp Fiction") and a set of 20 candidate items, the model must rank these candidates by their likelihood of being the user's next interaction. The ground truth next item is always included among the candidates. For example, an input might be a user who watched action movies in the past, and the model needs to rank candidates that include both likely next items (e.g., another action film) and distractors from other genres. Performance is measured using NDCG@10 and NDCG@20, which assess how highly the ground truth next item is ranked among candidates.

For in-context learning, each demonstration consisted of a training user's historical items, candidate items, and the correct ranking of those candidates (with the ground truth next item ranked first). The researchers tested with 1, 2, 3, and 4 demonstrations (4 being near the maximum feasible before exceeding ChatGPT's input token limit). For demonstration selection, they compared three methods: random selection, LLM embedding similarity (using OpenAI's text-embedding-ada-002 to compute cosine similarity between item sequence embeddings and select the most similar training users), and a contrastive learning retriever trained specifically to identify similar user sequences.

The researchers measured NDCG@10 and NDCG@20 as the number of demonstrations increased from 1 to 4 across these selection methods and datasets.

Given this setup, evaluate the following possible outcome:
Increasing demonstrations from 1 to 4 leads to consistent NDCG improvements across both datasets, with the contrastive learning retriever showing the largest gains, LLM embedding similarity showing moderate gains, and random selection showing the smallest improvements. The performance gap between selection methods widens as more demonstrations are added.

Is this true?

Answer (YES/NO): NO